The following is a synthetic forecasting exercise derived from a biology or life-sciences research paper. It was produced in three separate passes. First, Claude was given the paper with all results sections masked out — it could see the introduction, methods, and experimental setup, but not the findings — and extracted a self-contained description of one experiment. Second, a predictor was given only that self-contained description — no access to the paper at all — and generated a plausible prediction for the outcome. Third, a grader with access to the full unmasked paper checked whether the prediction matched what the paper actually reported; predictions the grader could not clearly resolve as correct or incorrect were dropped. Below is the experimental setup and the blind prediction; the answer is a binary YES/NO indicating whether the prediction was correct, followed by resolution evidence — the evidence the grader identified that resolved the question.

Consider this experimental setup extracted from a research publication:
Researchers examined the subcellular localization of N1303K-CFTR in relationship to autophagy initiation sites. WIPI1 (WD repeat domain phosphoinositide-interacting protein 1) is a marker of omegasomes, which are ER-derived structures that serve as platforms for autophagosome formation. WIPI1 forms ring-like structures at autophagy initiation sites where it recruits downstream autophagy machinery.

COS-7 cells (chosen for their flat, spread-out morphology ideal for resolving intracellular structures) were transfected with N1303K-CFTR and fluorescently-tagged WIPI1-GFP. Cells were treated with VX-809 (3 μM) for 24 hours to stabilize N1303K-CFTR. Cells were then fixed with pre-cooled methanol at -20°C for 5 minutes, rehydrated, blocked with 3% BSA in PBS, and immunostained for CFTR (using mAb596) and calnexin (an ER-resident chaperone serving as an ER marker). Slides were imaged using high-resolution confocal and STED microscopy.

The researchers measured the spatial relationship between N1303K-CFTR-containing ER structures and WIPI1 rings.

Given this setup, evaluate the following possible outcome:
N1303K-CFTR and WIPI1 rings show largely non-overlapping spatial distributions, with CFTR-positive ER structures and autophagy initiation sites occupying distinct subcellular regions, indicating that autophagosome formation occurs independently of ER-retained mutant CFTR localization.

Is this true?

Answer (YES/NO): NO